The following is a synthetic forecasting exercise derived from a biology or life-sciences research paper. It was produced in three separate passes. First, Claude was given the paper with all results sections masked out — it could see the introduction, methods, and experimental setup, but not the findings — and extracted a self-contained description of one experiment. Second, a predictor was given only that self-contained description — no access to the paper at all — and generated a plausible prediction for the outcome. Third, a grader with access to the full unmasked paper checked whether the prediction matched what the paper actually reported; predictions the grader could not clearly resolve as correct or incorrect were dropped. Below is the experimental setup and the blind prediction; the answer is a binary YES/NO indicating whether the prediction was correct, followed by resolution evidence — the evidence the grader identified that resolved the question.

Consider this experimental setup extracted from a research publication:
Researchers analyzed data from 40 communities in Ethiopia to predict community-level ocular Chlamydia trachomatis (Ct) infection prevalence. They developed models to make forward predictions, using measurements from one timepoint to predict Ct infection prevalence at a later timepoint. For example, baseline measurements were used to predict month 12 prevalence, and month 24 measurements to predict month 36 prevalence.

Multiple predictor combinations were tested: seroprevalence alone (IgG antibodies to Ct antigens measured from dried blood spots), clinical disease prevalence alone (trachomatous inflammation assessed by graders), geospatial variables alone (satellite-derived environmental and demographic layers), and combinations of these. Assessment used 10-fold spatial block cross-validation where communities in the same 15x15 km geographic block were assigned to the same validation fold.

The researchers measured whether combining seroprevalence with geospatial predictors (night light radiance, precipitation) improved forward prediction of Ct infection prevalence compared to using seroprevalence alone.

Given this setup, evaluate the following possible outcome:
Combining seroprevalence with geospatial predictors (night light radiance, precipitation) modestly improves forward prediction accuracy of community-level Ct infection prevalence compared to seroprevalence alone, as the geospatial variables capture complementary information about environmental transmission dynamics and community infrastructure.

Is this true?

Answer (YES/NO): NO